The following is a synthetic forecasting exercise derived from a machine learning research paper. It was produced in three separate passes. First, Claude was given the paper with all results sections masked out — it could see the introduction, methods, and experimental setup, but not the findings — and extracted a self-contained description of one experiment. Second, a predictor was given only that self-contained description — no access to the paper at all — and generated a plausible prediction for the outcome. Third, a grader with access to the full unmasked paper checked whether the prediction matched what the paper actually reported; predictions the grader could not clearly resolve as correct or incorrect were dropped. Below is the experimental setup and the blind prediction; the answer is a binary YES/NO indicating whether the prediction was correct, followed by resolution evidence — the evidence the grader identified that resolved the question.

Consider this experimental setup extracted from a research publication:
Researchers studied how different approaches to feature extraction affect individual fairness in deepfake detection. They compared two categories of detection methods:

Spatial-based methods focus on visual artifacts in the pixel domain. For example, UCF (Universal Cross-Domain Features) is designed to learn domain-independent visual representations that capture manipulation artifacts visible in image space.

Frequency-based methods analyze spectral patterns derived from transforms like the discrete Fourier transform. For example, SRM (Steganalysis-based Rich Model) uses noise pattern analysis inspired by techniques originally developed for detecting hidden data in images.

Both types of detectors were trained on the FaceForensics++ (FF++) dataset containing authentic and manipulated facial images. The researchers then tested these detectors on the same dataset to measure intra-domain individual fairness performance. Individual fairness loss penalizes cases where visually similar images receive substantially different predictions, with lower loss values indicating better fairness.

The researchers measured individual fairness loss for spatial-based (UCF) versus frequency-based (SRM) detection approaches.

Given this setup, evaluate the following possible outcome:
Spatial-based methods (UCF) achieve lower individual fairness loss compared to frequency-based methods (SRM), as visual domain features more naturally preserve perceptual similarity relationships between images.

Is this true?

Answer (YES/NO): NO